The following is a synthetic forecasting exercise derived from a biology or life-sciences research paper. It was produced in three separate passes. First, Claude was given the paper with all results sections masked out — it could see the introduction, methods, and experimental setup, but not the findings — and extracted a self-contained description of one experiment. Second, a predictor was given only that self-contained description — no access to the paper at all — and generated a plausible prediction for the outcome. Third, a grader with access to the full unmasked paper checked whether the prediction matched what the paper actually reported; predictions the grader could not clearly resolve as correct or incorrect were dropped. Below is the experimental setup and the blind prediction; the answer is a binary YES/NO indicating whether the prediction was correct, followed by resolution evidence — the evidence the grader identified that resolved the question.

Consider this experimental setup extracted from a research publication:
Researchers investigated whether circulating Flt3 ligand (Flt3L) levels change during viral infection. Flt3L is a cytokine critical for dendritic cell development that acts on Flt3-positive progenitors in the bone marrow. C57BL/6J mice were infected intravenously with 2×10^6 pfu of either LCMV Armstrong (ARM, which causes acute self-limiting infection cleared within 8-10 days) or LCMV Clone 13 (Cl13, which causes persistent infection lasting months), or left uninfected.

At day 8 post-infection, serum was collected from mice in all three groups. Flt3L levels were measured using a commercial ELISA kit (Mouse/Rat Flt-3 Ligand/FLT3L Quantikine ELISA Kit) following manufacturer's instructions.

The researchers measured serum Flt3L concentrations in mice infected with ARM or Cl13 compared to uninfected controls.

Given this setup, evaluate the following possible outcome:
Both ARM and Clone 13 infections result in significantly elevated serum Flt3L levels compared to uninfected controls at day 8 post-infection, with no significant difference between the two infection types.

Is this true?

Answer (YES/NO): NO